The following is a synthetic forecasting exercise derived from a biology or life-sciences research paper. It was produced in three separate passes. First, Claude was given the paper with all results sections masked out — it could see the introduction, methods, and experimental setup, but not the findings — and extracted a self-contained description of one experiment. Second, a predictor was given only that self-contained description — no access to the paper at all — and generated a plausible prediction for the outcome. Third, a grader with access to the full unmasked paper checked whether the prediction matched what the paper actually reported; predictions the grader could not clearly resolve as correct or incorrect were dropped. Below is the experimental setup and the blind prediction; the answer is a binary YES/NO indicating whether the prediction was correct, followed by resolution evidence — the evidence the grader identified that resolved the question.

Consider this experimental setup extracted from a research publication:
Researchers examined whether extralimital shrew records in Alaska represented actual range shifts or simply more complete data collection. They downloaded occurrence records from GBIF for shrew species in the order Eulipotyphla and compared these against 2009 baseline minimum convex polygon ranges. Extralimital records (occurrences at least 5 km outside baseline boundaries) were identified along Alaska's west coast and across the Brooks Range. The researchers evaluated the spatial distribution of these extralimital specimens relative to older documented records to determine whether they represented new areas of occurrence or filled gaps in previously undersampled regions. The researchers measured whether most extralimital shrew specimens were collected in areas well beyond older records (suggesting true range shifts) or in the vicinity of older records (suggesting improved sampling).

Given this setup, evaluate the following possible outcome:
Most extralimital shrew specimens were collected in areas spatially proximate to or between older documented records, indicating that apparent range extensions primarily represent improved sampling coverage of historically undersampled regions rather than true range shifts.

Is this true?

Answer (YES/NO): YES